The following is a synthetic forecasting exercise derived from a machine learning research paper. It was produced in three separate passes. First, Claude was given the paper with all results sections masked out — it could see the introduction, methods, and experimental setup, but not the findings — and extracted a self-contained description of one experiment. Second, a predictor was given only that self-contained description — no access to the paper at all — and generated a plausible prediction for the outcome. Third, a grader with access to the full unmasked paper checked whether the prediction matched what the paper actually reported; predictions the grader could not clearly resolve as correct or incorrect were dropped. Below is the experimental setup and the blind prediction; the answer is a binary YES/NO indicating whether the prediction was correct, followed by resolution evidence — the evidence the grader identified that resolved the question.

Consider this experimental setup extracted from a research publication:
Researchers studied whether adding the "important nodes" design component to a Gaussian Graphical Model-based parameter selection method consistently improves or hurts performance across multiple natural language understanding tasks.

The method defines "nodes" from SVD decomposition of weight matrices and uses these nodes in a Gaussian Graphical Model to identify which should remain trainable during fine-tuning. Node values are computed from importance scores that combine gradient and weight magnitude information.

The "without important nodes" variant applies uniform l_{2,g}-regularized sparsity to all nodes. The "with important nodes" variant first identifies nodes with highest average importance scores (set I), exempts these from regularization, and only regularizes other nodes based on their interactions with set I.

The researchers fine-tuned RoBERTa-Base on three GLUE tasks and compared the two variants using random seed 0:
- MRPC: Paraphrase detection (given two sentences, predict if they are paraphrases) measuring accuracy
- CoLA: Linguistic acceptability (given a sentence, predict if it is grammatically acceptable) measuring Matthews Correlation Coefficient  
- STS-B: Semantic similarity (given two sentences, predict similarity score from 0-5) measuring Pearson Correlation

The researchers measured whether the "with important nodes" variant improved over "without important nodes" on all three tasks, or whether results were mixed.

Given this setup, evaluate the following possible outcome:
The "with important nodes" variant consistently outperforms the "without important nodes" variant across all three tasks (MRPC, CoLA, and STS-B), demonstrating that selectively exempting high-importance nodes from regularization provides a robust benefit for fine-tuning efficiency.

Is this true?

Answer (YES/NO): YES